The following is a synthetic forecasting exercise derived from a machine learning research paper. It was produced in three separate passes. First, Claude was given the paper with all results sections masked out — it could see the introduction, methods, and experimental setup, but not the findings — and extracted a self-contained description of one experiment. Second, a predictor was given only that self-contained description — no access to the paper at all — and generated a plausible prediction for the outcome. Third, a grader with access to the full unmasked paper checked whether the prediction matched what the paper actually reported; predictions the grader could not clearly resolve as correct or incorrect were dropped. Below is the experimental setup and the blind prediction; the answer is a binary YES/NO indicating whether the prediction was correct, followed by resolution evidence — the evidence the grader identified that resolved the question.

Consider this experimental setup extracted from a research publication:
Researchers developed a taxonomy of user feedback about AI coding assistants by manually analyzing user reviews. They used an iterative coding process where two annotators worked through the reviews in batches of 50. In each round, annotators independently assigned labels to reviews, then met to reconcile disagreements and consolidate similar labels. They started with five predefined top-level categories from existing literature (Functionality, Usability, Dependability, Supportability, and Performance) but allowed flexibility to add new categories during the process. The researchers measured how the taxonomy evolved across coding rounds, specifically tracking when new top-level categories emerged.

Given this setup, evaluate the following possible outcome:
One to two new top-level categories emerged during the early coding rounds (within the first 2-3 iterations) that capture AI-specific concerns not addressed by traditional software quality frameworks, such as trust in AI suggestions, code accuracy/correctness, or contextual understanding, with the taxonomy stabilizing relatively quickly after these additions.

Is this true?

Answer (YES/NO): NO